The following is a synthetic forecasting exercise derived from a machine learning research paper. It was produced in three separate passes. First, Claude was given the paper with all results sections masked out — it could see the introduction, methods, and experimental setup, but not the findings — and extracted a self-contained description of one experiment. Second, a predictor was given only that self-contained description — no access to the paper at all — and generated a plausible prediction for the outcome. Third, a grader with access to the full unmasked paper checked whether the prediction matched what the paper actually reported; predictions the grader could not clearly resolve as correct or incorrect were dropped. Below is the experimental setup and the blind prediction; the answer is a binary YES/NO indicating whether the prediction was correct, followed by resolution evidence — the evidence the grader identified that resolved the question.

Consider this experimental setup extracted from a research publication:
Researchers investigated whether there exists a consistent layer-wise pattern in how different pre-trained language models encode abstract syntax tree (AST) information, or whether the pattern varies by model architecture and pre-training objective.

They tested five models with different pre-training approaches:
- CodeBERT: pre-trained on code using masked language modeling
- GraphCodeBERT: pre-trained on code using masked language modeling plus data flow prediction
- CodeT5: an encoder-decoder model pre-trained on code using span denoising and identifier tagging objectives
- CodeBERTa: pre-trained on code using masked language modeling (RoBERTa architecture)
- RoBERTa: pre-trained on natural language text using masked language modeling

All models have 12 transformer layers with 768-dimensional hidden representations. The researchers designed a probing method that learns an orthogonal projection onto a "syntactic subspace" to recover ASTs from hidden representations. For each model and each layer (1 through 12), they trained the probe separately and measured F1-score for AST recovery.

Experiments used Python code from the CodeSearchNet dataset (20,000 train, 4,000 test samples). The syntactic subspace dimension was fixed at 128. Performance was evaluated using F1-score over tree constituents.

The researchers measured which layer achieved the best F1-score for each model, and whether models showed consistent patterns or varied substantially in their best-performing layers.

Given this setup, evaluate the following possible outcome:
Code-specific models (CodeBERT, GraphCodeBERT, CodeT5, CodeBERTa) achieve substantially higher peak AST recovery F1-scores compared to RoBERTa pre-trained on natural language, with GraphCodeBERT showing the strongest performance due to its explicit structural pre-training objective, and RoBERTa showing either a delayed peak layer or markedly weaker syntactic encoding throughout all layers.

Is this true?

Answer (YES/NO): NO